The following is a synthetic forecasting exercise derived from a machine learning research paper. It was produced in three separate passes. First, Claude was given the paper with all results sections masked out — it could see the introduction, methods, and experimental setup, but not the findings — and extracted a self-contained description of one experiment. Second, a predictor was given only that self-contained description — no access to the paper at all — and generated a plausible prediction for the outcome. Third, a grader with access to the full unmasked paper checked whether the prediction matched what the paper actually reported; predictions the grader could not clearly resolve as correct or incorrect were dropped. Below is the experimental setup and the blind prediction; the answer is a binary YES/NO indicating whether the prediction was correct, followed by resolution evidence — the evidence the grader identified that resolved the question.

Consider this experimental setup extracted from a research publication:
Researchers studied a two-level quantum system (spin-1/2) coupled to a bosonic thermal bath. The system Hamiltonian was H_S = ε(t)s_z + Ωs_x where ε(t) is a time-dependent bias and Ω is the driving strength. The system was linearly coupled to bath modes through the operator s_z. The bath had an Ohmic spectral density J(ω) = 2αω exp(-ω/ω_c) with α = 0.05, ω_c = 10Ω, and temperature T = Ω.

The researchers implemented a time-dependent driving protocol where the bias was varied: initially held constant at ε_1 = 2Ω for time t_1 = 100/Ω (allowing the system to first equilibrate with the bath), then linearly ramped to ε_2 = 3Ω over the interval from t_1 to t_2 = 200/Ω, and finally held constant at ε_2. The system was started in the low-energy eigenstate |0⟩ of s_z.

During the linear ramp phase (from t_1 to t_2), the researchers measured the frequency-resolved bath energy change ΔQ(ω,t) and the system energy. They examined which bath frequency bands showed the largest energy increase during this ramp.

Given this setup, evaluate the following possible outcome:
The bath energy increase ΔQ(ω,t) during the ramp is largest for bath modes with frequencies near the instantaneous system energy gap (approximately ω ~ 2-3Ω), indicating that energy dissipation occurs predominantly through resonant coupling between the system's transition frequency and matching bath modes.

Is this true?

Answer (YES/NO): YES